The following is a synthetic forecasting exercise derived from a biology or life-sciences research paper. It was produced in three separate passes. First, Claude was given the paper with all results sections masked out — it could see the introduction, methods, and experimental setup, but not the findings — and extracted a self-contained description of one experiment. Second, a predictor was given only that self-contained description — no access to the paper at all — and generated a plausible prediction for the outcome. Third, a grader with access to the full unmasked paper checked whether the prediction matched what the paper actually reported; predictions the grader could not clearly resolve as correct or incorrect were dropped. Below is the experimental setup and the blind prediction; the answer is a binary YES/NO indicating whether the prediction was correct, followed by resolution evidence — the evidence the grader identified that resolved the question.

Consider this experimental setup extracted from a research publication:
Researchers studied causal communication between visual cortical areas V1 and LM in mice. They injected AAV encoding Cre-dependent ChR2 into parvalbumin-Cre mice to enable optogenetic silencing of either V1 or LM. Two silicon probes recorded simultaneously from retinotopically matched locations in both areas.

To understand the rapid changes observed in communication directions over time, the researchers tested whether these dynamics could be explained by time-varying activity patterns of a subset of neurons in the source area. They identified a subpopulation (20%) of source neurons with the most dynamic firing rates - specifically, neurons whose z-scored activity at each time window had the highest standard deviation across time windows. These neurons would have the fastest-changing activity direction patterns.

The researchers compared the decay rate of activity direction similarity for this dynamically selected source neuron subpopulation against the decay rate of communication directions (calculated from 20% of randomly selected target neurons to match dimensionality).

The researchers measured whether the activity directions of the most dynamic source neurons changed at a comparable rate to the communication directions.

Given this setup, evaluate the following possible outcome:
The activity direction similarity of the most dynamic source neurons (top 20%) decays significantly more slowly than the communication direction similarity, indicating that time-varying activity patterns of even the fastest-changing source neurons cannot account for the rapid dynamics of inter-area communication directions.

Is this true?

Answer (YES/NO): YES